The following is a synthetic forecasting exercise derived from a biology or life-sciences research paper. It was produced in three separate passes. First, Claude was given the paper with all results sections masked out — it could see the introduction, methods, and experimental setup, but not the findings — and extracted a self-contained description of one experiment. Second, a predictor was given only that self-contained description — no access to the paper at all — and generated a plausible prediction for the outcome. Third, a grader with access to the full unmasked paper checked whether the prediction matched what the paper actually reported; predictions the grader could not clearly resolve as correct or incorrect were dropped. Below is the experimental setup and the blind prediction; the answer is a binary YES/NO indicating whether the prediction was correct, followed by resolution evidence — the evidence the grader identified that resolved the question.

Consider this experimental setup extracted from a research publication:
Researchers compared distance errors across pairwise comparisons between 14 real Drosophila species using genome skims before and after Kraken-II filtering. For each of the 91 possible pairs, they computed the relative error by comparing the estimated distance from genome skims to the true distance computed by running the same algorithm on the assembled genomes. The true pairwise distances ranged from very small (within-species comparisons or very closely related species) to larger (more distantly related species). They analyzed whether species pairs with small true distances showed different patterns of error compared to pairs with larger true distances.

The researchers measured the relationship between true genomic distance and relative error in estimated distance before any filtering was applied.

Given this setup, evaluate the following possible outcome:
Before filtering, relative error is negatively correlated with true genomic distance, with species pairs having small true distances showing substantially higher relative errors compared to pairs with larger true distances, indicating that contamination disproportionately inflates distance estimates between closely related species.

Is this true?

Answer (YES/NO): NO